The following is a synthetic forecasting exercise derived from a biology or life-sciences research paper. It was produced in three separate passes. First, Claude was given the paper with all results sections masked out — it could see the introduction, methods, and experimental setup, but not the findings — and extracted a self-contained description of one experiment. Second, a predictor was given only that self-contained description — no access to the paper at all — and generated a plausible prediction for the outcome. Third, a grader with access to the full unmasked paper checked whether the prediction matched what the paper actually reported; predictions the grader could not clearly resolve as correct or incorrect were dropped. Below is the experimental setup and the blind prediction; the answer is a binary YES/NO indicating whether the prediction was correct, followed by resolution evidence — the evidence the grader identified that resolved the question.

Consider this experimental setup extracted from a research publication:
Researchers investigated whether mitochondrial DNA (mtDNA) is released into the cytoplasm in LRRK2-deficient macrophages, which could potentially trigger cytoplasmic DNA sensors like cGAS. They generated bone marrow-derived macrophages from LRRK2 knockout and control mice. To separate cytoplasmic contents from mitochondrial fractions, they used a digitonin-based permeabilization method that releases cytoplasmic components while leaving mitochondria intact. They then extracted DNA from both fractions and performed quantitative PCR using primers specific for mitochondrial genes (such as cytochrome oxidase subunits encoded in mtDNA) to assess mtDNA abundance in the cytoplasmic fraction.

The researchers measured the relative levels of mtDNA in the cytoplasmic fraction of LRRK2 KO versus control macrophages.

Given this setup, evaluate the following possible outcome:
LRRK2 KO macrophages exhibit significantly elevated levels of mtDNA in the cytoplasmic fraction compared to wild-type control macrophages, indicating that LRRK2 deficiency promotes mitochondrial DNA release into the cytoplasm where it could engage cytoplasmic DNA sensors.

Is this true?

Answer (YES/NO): YES